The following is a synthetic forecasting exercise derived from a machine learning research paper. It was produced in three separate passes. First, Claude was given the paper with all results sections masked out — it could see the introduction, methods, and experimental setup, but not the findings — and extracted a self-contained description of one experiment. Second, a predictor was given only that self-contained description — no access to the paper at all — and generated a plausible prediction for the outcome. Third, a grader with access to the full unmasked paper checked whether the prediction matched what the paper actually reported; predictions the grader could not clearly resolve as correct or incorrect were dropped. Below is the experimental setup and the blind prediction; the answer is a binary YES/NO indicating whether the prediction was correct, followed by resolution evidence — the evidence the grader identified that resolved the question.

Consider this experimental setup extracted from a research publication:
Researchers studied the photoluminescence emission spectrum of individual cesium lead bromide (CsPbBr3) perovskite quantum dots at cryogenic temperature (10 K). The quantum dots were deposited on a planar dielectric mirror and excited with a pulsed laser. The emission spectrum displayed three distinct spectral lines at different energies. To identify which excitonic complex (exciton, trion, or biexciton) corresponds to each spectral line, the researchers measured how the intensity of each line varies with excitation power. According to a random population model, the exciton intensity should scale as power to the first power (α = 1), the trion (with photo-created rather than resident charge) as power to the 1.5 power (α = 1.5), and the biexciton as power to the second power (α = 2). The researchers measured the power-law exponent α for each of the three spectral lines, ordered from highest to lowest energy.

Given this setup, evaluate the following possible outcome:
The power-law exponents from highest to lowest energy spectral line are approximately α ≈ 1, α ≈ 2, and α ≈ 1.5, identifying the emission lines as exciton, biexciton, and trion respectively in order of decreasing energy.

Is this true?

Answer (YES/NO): NO